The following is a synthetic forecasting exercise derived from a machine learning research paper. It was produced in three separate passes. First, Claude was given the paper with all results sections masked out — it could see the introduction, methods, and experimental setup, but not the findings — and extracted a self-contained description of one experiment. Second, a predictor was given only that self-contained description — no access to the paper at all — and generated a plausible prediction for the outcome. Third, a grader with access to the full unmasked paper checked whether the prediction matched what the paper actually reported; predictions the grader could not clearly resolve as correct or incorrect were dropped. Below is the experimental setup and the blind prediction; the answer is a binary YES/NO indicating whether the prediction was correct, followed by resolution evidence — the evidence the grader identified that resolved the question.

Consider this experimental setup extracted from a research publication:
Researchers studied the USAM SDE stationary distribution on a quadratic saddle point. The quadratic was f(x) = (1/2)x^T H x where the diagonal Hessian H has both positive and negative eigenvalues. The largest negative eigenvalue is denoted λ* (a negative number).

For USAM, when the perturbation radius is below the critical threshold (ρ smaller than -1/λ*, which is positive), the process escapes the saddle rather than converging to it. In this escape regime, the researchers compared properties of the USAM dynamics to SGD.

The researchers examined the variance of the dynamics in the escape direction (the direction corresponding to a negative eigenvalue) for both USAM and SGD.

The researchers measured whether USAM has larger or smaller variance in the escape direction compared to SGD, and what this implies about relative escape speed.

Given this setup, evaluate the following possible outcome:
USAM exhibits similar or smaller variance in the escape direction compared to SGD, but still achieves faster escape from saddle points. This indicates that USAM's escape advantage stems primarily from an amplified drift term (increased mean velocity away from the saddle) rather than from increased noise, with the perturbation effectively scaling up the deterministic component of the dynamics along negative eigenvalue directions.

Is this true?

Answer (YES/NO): NO